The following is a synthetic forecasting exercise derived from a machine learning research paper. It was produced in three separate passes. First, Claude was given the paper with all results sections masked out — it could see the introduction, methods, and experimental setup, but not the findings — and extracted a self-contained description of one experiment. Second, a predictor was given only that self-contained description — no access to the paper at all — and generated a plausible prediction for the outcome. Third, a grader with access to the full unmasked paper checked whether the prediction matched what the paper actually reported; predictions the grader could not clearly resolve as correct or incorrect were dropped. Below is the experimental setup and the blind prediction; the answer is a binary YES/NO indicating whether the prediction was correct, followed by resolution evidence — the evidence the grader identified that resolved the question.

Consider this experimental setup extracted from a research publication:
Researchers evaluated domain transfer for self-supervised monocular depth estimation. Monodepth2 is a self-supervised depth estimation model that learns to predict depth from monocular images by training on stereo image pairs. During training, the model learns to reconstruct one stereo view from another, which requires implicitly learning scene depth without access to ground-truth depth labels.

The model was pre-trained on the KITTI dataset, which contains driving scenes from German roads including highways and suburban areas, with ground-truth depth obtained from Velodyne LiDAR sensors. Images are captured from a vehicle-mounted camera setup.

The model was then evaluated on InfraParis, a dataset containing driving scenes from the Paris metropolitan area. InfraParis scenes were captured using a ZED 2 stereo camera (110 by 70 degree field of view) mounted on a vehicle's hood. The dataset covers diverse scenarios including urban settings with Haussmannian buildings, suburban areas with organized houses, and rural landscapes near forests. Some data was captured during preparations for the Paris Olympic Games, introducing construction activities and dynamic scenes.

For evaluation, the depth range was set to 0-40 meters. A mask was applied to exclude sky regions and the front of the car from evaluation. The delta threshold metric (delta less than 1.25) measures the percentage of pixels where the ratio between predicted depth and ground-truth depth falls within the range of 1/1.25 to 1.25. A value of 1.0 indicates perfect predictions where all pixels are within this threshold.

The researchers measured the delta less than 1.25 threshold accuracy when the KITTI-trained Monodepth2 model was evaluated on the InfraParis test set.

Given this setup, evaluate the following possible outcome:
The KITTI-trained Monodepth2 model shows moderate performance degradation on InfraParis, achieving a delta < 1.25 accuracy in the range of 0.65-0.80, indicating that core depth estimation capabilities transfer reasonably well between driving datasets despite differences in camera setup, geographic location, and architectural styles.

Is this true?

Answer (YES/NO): NO